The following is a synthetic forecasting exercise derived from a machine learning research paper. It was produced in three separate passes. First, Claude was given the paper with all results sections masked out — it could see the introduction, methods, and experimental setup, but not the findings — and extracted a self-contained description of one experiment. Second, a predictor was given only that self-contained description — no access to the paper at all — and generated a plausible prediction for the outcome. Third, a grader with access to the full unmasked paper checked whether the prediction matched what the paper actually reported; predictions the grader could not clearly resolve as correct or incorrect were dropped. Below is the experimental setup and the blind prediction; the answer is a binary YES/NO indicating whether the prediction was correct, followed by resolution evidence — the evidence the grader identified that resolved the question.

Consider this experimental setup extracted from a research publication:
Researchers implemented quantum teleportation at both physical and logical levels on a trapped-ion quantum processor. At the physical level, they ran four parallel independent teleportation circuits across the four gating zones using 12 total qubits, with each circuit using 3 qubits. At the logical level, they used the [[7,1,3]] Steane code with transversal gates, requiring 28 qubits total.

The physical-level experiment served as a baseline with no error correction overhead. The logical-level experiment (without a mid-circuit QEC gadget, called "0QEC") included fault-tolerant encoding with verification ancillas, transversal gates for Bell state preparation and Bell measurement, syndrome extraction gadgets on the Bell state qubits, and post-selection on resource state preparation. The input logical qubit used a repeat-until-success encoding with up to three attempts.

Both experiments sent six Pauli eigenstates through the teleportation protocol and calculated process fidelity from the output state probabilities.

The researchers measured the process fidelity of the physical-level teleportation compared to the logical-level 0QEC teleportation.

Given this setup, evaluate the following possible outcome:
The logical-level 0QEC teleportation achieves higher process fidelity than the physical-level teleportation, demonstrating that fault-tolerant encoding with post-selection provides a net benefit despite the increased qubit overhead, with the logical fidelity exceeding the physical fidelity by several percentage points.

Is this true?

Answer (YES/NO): NO